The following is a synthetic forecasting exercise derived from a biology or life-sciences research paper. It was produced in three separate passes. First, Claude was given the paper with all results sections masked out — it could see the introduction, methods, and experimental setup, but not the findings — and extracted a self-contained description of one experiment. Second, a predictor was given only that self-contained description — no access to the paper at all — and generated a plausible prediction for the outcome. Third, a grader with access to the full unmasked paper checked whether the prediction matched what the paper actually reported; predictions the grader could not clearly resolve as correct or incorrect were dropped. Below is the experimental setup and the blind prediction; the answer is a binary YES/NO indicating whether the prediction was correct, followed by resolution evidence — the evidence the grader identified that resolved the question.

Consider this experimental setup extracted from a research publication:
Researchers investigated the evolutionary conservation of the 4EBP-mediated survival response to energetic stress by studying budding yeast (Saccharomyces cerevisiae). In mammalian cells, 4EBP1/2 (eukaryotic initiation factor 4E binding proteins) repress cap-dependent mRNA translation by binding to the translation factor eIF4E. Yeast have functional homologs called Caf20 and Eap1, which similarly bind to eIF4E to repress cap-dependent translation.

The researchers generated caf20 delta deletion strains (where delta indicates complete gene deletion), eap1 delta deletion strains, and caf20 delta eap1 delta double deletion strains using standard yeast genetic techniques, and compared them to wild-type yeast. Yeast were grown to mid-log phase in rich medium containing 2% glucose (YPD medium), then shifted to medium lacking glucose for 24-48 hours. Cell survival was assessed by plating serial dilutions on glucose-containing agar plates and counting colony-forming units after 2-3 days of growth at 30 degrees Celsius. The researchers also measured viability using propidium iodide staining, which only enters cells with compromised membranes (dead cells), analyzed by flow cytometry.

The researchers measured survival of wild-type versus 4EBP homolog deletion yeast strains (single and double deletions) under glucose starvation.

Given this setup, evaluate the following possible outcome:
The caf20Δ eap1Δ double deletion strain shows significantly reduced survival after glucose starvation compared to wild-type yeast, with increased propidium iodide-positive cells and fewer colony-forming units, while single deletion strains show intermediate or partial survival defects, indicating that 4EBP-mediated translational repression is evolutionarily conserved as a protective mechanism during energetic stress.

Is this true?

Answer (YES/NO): NO